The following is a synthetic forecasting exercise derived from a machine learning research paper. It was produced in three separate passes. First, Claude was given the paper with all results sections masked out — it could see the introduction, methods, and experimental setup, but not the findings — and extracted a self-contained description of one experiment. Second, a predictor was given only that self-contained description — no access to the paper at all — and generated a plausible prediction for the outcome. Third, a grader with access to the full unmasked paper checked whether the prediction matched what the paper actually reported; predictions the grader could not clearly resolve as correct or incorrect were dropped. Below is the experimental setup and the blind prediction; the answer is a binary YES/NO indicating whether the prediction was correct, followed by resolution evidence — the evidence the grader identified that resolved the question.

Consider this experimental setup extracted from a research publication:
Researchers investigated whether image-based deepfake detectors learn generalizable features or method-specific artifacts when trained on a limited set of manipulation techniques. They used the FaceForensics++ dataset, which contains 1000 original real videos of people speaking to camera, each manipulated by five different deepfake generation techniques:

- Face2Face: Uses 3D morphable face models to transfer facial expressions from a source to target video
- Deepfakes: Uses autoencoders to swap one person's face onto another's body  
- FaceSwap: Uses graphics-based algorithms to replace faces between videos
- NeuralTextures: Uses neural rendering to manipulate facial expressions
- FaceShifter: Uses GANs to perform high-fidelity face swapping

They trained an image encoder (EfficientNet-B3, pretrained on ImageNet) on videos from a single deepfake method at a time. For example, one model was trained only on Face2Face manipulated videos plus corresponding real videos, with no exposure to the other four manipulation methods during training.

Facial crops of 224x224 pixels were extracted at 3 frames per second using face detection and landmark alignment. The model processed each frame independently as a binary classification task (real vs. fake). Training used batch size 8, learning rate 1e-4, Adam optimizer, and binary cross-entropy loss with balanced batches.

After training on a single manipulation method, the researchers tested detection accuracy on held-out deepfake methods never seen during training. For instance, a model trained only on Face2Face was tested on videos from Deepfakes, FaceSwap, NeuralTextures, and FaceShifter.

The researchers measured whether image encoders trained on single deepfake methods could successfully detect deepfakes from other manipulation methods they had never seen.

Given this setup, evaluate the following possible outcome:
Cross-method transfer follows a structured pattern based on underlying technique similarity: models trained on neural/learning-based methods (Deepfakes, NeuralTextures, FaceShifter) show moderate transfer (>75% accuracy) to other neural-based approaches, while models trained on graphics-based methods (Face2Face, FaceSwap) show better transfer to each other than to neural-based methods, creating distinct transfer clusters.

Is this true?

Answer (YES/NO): NO